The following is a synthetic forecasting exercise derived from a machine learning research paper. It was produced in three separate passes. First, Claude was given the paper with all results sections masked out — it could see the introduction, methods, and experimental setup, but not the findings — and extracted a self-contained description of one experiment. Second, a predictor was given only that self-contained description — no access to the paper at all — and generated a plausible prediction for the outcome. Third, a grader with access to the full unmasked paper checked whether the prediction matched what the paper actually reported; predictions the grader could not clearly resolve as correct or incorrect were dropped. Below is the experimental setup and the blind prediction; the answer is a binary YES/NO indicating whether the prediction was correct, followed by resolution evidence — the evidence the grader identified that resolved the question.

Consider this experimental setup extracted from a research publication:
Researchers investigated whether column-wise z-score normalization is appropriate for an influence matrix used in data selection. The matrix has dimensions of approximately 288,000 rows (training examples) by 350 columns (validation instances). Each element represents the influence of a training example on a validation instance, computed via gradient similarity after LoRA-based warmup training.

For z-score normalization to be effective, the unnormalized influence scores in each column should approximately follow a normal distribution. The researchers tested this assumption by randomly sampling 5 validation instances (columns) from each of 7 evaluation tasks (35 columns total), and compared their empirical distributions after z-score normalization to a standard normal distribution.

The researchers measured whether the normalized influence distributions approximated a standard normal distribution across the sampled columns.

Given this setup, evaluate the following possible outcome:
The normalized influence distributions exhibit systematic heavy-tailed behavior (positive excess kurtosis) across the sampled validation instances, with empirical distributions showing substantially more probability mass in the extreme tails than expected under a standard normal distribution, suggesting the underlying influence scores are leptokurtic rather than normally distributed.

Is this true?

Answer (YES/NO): NO